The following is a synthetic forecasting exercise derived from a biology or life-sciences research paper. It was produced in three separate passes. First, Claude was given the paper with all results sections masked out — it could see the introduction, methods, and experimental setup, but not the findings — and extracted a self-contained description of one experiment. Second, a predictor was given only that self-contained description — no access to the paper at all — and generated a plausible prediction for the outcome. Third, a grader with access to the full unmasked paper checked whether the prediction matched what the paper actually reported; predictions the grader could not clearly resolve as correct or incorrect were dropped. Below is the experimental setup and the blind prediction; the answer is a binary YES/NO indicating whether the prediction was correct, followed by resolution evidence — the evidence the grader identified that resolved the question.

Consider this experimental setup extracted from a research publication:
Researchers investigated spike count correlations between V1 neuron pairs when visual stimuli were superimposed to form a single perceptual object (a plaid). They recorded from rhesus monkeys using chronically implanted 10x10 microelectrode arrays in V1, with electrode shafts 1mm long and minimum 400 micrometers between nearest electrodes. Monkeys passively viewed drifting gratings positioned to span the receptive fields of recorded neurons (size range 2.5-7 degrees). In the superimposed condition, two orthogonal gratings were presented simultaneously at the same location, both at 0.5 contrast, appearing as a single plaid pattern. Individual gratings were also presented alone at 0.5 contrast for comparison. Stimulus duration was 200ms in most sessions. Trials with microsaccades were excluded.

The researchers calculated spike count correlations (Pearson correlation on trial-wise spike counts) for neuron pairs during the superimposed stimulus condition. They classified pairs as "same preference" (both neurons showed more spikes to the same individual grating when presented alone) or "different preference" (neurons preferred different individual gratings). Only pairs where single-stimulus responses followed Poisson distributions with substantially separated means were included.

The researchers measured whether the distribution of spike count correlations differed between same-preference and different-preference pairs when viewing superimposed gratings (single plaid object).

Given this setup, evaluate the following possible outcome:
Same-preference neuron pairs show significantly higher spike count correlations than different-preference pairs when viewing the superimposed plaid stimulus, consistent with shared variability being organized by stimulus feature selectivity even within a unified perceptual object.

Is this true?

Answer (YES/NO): NO